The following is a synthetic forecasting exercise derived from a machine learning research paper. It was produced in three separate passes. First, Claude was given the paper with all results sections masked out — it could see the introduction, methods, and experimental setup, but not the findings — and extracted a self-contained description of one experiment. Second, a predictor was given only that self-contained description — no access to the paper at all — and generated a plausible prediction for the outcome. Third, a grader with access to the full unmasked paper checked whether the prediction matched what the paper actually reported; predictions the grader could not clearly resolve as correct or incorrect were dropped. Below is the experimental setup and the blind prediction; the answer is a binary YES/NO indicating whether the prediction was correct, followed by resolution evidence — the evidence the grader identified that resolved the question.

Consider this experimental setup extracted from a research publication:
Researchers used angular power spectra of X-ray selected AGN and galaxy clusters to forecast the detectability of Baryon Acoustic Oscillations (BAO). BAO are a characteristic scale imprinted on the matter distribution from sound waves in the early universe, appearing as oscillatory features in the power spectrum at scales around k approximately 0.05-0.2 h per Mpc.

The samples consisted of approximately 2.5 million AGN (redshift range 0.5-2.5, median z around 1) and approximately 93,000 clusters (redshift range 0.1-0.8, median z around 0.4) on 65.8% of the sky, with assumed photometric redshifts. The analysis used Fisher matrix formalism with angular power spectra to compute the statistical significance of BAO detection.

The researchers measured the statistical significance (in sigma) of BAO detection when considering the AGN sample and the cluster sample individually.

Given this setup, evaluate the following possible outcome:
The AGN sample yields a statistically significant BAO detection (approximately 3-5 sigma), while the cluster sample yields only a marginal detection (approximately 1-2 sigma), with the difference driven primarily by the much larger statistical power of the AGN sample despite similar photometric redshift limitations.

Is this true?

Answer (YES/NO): NO